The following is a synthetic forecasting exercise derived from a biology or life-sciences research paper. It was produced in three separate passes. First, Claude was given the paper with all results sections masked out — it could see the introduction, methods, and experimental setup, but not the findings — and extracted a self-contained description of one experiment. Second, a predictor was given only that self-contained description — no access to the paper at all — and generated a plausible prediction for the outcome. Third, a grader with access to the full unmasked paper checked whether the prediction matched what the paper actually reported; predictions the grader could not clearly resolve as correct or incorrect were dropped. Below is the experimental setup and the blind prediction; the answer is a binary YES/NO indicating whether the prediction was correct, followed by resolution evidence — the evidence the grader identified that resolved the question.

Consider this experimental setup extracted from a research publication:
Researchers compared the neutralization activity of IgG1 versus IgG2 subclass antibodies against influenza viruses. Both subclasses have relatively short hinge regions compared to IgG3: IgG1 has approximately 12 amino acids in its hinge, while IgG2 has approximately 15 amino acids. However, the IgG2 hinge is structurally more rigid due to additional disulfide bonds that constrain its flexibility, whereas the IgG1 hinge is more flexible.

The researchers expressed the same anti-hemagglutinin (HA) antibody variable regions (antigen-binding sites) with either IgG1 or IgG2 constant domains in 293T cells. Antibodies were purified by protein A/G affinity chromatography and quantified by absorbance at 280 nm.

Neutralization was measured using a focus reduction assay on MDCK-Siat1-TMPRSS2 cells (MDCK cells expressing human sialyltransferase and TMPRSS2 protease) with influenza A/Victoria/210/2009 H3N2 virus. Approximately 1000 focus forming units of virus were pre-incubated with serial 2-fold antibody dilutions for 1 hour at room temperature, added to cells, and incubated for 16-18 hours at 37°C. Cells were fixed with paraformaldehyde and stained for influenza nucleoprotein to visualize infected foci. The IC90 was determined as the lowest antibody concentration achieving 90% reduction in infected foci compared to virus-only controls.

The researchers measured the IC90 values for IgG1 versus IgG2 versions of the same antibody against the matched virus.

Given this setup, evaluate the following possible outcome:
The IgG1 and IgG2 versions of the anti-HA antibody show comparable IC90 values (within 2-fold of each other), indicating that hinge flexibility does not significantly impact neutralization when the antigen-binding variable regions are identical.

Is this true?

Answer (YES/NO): NO